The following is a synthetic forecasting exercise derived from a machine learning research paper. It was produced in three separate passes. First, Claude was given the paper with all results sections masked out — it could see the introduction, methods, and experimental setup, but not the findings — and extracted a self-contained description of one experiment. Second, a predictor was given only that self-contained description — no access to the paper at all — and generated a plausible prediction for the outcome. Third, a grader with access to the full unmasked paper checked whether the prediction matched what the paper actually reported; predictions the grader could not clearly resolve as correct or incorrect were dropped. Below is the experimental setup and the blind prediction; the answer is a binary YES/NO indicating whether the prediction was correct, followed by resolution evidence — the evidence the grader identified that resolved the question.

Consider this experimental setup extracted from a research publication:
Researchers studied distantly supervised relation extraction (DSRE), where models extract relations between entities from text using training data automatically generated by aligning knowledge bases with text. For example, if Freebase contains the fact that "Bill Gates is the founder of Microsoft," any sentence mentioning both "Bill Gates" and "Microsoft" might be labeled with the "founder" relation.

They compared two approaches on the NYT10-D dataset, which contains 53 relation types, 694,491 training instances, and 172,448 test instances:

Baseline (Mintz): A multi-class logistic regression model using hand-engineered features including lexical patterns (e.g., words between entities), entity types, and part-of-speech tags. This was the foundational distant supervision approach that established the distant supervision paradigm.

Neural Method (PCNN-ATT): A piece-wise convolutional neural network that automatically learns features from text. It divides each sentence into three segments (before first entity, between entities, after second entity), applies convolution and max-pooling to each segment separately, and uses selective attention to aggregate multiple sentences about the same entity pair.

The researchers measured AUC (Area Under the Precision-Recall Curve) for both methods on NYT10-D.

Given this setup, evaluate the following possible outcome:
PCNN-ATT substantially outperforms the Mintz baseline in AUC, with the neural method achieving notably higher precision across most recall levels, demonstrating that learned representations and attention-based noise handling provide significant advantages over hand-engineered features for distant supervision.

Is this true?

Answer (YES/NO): YES